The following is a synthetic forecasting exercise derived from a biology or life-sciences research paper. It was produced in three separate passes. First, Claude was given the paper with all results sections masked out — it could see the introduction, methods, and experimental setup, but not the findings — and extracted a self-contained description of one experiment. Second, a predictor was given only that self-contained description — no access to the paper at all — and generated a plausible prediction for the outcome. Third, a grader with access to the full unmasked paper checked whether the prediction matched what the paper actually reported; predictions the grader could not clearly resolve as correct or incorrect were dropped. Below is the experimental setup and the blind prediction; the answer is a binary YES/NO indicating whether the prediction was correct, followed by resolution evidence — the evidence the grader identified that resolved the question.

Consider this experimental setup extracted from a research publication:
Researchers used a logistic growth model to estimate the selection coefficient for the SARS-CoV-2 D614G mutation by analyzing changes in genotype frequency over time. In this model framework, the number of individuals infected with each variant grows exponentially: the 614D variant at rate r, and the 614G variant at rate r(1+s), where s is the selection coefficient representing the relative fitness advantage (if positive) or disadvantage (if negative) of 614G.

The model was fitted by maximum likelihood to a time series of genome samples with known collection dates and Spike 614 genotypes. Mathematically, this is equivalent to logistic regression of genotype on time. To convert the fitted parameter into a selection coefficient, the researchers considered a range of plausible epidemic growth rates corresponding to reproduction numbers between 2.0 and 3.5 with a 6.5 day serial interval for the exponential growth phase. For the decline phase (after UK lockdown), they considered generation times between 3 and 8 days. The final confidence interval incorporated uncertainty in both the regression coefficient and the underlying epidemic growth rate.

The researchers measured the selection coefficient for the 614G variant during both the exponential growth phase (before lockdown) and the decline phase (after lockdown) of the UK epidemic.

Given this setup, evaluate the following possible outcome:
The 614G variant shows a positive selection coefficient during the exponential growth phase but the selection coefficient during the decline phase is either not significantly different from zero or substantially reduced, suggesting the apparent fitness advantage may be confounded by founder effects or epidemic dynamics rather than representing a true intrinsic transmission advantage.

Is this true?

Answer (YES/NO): NO